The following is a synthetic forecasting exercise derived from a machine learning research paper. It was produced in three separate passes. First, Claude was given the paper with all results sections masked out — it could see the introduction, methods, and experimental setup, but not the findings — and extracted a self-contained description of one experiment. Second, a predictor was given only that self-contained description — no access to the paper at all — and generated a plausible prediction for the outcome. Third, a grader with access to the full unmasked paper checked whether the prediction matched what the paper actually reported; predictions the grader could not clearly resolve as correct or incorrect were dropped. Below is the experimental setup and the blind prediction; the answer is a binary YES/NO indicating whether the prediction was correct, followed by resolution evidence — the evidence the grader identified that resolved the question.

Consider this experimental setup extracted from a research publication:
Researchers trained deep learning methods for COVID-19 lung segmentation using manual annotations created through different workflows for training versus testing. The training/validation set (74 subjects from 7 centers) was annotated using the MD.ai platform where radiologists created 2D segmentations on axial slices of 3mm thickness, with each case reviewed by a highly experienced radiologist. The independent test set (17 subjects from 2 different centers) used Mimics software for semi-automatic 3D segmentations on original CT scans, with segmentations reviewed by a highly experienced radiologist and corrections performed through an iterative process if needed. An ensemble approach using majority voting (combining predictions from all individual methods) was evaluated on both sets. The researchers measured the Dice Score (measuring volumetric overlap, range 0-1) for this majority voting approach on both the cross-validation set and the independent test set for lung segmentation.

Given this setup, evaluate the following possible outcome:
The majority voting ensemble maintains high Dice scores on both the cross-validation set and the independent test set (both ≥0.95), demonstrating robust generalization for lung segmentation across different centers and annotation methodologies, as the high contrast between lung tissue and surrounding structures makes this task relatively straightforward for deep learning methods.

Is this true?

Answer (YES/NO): YES